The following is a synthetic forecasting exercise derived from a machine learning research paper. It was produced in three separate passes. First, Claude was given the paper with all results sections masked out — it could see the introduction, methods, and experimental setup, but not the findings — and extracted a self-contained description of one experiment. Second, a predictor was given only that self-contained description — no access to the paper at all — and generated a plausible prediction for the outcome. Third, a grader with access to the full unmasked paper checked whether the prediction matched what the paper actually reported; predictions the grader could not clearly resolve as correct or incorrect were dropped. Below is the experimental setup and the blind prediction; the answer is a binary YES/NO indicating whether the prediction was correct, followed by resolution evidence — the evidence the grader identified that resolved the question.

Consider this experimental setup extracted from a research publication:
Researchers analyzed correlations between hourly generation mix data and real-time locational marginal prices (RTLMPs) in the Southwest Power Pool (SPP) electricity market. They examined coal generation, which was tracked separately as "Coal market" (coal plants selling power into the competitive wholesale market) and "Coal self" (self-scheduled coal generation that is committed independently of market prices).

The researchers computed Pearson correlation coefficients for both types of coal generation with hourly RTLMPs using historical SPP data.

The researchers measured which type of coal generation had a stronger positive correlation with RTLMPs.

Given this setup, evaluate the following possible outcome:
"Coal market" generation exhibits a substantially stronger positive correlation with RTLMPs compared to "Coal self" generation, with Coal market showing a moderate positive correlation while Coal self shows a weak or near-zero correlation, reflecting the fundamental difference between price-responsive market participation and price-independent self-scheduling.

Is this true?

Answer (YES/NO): NO